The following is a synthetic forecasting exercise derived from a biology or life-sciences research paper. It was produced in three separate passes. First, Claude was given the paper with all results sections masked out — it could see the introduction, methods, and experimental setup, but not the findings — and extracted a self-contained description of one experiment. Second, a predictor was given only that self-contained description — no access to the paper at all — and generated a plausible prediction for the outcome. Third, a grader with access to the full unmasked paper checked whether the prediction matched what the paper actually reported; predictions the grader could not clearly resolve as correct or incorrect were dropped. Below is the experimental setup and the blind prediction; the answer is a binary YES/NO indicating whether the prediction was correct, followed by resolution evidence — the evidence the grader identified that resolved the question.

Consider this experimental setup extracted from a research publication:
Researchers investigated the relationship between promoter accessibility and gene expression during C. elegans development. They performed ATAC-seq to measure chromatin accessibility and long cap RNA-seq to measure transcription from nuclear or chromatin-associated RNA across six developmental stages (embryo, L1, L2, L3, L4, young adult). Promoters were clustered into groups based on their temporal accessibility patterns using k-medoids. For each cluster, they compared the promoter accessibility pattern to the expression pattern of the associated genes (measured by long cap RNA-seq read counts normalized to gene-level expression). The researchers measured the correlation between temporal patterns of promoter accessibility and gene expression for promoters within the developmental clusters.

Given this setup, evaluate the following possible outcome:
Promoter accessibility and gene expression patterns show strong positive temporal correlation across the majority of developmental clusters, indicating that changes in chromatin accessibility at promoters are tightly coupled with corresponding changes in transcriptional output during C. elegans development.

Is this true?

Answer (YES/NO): NO